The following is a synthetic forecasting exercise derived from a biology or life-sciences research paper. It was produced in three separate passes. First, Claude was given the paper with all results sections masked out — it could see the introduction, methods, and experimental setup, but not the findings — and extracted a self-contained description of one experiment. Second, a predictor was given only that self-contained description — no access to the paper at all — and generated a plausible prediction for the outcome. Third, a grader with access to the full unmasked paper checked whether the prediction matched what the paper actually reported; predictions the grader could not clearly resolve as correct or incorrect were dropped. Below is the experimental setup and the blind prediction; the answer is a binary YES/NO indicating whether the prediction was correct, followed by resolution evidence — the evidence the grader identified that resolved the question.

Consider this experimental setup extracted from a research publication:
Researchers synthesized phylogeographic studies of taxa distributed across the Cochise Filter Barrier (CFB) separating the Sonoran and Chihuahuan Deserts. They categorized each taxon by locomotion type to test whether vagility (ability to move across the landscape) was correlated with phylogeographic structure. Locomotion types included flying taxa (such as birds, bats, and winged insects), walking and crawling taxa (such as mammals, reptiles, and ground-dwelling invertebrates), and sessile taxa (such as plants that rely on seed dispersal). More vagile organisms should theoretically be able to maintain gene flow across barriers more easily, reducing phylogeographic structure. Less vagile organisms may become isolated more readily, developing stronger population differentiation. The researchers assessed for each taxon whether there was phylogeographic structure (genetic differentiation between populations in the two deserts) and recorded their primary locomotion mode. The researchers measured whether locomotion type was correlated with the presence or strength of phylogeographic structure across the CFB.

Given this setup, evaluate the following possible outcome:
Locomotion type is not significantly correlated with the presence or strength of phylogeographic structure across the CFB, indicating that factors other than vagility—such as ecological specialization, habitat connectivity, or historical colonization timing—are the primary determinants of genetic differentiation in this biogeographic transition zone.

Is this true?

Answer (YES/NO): NO